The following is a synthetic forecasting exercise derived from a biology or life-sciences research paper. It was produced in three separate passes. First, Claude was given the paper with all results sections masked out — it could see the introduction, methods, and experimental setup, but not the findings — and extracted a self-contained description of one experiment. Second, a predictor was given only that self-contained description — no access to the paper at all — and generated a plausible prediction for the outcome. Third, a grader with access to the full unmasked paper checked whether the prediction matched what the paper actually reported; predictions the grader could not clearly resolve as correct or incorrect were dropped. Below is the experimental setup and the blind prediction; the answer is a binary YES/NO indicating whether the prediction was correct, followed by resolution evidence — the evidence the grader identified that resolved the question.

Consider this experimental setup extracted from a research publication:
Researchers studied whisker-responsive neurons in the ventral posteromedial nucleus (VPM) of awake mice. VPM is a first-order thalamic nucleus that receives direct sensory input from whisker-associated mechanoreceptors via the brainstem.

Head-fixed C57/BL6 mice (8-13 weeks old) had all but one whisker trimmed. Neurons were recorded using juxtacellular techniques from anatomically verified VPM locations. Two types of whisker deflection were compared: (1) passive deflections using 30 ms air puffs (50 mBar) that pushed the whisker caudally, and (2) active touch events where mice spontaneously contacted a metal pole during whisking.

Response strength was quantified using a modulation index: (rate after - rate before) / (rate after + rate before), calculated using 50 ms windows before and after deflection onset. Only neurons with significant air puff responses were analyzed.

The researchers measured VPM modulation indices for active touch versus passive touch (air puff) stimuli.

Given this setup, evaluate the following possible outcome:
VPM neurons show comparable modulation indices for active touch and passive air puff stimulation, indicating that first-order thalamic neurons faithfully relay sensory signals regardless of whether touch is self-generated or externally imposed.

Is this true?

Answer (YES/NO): NO